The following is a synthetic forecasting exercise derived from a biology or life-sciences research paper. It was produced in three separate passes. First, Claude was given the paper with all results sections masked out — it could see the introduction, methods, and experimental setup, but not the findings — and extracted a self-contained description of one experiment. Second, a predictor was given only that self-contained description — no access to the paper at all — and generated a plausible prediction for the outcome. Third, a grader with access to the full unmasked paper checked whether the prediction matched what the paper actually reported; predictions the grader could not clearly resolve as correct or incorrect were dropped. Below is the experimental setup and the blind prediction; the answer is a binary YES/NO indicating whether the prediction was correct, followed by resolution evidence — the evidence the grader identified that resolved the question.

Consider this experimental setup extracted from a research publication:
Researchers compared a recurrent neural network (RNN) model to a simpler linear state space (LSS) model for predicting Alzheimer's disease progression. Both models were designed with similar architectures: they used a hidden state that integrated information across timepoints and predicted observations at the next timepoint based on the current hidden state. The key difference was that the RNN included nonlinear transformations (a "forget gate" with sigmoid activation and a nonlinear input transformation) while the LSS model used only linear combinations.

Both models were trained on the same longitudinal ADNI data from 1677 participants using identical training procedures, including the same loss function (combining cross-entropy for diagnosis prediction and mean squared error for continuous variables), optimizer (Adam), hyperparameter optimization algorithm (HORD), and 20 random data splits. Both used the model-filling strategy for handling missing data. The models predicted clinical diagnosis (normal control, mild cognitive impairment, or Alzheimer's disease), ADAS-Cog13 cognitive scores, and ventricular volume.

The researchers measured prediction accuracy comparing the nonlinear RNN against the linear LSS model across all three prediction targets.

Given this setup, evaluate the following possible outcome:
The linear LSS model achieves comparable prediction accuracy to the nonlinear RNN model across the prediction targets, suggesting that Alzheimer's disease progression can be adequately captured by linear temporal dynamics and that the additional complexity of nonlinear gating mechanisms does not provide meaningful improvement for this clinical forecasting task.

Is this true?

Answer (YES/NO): NO